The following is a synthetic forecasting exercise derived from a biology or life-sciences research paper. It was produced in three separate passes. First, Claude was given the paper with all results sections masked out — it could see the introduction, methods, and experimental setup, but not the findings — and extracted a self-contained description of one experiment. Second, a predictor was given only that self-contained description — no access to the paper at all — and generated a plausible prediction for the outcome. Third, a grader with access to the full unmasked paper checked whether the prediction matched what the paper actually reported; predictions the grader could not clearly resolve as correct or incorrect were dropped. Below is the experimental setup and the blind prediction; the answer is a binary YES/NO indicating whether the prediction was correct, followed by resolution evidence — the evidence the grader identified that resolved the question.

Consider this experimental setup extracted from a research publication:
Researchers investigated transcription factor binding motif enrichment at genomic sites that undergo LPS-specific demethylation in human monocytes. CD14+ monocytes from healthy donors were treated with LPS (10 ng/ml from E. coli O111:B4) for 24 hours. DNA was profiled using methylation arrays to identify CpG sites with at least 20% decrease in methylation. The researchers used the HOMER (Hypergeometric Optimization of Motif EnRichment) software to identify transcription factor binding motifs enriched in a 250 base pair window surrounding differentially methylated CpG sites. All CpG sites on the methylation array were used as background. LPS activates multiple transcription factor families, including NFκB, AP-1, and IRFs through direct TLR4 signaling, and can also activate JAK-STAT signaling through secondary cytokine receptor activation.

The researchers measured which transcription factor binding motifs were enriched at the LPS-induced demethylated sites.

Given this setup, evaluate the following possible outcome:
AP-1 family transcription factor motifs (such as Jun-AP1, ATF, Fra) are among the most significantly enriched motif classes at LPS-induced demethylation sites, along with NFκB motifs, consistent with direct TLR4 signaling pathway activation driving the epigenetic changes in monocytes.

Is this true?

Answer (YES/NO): NO